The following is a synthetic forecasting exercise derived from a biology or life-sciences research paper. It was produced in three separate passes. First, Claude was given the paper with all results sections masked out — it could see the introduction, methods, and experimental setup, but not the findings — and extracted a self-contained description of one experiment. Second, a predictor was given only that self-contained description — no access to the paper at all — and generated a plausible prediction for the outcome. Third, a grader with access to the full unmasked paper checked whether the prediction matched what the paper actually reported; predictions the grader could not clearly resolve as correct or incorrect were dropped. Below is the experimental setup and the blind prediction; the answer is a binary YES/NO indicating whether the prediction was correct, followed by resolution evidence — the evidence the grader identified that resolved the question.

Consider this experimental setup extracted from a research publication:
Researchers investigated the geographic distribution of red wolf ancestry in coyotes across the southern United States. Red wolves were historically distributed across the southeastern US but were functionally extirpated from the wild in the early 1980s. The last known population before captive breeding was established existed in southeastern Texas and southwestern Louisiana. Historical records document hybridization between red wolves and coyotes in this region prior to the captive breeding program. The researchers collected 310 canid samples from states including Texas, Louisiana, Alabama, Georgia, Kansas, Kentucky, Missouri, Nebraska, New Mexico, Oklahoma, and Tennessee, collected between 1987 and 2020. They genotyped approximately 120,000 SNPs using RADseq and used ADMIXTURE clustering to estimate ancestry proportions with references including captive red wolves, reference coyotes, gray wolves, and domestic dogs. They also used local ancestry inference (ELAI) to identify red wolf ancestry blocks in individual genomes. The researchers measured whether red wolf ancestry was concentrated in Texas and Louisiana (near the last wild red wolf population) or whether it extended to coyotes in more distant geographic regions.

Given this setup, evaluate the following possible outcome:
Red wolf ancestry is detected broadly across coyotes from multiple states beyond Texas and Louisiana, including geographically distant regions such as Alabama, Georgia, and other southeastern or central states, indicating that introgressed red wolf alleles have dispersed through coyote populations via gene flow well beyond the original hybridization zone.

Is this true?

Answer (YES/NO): YES